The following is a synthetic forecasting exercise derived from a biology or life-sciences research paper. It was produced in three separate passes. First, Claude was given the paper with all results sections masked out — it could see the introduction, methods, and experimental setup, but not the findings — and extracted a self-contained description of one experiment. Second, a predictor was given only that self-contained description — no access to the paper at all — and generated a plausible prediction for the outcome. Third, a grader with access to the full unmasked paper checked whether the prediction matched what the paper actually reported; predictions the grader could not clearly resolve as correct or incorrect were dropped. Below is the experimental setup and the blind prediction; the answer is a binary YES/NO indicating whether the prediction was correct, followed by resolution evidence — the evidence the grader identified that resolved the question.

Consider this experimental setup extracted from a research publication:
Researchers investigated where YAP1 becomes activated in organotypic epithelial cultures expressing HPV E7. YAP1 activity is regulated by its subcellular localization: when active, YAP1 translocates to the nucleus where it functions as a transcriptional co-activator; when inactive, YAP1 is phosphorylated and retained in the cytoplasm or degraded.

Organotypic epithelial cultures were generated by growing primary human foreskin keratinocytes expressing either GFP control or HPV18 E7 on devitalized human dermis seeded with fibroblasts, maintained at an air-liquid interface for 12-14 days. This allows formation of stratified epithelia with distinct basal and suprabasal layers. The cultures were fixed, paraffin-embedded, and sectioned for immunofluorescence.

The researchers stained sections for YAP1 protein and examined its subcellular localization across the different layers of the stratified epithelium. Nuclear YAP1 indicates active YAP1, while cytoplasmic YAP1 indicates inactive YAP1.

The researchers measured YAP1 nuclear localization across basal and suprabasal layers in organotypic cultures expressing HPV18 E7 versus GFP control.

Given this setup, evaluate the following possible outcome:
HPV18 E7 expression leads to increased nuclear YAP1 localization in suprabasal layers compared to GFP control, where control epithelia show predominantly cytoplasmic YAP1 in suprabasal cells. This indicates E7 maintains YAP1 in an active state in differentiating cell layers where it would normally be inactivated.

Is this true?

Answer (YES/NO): NO